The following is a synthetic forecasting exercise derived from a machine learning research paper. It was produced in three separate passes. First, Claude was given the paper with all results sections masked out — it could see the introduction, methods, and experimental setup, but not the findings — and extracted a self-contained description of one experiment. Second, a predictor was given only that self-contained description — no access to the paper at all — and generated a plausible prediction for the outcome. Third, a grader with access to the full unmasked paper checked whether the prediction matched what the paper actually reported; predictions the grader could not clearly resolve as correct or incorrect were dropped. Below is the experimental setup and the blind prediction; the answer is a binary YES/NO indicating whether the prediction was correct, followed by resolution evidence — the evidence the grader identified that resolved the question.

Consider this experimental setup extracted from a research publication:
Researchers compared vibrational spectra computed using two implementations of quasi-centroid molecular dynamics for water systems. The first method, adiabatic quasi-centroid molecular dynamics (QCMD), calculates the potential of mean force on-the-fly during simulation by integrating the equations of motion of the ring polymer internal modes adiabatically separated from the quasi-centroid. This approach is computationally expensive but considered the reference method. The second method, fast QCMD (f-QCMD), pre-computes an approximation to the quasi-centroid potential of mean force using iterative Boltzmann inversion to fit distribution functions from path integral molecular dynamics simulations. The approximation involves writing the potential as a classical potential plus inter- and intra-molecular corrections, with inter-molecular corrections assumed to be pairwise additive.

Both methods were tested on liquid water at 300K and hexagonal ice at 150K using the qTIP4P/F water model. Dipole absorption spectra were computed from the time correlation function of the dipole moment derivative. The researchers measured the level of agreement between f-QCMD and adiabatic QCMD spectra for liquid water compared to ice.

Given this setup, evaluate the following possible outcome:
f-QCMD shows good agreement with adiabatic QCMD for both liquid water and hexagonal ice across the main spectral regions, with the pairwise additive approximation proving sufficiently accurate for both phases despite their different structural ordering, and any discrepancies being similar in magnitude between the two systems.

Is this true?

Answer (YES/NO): NO